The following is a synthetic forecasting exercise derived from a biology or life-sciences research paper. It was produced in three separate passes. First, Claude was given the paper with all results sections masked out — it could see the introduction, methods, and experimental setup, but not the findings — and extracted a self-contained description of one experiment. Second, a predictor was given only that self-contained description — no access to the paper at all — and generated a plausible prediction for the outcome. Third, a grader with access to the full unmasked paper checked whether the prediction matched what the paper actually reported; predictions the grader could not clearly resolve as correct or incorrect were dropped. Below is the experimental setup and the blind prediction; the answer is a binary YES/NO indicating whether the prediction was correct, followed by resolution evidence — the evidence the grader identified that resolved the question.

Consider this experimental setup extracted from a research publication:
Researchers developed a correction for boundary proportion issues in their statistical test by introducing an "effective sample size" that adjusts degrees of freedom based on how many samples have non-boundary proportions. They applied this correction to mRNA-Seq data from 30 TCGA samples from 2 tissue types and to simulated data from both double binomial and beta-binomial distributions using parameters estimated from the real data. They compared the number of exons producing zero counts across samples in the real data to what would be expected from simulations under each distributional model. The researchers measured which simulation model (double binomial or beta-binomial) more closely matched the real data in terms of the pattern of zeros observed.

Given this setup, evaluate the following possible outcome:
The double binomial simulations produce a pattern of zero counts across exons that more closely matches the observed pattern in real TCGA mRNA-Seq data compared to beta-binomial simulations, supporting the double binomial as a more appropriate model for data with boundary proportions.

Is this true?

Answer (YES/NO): YES